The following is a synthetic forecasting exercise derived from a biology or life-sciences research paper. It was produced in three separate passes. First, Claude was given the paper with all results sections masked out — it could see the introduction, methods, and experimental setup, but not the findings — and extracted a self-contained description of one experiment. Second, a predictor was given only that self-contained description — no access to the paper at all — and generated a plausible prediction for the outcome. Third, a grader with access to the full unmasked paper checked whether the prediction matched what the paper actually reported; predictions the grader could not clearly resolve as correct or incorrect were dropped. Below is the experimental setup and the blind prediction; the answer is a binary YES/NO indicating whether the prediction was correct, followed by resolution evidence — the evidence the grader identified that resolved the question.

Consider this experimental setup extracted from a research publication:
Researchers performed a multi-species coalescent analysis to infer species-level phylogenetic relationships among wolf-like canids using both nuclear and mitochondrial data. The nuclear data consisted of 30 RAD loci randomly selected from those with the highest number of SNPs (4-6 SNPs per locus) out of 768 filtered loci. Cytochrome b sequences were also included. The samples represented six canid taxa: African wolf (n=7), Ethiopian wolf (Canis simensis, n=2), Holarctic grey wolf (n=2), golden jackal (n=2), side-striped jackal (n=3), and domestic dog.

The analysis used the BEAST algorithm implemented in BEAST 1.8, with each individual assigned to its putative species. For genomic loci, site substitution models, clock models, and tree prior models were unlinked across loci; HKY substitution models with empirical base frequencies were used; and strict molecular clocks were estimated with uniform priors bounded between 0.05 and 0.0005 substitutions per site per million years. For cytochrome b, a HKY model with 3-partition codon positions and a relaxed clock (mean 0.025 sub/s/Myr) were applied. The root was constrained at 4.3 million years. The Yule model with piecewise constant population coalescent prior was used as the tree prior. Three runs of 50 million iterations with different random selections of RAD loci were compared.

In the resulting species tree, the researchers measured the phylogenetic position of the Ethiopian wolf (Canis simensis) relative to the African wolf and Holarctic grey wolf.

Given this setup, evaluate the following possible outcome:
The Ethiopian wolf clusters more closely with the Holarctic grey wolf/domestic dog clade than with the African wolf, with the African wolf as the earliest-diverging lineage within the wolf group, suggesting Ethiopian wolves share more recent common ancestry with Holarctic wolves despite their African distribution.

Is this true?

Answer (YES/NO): NO